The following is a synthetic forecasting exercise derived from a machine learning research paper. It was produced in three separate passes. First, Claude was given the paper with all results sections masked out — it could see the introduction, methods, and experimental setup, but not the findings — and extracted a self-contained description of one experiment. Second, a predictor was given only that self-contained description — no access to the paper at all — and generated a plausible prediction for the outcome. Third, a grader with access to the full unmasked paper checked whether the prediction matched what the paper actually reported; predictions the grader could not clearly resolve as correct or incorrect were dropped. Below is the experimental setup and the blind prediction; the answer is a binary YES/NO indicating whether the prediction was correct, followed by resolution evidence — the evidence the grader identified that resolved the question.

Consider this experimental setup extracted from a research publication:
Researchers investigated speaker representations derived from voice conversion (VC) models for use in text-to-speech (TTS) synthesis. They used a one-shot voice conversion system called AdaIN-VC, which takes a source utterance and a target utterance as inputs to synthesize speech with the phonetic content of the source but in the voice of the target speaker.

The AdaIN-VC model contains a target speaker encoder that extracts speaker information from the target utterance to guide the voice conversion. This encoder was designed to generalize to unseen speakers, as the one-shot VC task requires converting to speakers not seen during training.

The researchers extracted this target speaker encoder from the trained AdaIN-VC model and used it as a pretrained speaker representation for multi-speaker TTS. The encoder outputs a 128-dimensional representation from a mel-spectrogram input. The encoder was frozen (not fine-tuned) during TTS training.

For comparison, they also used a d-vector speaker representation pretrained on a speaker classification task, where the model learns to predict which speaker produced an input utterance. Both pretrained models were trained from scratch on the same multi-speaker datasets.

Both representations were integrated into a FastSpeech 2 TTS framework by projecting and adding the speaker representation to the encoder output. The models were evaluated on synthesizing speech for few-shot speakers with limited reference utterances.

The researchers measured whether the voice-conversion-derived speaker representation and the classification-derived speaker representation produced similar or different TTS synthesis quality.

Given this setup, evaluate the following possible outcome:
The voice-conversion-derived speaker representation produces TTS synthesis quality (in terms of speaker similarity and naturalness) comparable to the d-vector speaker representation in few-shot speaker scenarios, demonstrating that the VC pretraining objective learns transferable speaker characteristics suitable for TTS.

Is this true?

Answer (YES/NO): NO